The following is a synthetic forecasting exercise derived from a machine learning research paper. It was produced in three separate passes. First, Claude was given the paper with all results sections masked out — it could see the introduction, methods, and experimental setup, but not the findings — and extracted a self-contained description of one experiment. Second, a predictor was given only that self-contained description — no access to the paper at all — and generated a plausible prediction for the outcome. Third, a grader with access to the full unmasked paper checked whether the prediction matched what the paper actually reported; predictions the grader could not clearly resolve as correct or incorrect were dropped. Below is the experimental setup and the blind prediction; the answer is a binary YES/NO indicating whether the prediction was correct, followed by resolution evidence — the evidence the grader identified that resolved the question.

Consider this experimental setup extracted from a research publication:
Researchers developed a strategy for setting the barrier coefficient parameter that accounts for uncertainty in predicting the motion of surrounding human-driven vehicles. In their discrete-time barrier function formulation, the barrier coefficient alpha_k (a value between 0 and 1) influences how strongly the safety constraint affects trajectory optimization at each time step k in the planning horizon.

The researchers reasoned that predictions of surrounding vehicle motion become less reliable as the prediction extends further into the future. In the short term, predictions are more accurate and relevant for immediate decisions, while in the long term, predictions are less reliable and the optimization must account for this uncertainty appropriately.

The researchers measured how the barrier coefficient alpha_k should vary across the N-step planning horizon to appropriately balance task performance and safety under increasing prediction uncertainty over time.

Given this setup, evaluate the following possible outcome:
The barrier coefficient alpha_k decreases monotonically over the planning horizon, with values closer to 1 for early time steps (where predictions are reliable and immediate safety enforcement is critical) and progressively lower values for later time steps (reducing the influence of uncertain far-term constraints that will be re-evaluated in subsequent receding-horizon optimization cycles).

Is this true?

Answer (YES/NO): NO